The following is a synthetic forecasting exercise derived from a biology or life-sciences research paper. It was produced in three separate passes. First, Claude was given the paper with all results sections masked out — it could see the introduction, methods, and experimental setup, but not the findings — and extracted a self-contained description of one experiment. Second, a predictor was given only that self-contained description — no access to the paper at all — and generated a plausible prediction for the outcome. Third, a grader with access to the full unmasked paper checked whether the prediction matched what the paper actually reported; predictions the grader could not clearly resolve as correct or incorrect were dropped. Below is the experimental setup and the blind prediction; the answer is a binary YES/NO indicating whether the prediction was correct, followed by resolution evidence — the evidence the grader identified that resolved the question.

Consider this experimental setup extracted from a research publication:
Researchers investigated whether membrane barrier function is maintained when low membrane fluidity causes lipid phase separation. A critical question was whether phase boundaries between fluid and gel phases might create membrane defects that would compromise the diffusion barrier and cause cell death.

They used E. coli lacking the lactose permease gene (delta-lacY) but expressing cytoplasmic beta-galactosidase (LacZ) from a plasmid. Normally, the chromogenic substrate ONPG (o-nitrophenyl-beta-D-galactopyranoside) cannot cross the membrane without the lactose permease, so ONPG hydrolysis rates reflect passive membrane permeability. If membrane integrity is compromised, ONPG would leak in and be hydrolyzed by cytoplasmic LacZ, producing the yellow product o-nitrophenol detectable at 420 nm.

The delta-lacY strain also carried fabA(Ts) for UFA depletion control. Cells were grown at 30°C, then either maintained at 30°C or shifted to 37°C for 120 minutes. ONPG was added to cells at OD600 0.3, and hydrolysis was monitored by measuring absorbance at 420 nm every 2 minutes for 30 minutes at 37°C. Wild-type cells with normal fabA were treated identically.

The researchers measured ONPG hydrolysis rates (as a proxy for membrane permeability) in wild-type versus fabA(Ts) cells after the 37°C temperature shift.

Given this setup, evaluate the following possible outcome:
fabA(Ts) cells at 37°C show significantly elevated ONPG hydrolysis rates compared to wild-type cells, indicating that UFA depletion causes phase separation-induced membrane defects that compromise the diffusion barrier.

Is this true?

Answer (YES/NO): NO